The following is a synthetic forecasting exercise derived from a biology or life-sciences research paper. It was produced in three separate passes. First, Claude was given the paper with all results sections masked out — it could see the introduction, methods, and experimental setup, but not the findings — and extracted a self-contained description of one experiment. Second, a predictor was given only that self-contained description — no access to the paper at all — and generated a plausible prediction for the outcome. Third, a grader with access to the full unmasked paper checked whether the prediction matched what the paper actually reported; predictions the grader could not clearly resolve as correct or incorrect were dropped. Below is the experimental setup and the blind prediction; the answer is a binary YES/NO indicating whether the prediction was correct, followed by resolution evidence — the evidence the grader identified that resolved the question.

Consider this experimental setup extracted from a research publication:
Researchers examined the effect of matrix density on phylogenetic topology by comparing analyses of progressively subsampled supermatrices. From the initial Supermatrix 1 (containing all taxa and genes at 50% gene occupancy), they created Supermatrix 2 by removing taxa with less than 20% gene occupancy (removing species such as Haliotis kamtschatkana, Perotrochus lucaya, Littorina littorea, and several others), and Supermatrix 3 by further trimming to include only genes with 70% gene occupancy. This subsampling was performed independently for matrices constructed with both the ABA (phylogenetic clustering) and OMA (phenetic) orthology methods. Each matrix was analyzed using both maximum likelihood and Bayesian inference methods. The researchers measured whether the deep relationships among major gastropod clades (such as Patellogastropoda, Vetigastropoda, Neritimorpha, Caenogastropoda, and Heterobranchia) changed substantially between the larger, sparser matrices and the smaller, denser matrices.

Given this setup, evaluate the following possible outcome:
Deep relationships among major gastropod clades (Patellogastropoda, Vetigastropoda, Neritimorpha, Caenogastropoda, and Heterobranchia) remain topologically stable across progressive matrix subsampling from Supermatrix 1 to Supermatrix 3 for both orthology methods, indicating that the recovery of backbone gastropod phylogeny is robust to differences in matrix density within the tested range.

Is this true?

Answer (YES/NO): YES